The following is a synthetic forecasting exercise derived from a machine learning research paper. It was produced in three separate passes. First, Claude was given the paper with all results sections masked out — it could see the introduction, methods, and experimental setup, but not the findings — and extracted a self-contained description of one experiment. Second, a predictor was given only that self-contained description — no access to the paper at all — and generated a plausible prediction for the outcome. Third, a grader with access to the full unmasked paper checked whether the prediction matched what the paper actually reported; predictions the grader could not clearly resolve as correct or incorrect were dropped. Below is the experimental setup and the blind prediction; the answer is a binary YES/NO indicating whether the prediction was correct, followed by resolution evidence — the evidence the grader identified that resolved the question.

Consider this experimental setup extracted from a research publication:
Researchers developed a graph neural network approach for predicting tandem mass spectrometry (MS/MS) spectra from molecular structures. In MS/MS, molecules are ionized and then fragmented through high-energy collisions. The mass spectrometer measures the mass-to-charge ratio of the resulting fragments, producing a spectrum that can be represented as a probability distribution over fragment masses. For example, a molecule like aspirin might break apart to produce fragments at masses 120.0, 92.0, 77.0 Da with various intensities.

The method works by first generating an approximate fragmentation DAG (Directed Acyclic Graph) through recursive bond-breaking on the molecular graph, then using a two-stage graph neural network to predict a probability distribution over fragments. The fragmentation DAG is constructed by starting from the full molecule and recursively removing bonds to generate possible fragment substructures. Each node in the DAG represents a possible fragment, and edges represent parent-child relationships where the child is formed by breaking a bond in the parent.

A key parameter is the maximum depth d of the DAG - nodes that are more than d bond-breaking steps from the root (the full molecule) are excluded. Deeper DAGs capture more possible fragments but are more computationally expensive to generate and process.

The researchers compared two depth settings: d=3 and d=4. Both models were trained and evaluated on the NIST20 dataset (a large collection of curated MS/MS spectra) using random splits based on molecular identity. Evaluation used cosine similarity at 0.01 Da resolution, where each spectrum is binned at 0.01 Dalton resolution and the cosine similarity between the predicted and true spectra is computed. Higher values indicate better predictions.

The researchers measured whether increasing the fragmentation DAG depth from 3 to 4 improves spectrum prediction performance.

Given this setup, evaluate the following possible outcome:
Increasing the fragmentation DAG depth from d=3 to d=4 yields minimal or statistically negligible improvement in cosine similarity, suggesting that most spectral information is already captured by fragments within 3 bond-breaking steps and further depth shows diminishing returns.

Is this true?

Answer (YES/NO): NO